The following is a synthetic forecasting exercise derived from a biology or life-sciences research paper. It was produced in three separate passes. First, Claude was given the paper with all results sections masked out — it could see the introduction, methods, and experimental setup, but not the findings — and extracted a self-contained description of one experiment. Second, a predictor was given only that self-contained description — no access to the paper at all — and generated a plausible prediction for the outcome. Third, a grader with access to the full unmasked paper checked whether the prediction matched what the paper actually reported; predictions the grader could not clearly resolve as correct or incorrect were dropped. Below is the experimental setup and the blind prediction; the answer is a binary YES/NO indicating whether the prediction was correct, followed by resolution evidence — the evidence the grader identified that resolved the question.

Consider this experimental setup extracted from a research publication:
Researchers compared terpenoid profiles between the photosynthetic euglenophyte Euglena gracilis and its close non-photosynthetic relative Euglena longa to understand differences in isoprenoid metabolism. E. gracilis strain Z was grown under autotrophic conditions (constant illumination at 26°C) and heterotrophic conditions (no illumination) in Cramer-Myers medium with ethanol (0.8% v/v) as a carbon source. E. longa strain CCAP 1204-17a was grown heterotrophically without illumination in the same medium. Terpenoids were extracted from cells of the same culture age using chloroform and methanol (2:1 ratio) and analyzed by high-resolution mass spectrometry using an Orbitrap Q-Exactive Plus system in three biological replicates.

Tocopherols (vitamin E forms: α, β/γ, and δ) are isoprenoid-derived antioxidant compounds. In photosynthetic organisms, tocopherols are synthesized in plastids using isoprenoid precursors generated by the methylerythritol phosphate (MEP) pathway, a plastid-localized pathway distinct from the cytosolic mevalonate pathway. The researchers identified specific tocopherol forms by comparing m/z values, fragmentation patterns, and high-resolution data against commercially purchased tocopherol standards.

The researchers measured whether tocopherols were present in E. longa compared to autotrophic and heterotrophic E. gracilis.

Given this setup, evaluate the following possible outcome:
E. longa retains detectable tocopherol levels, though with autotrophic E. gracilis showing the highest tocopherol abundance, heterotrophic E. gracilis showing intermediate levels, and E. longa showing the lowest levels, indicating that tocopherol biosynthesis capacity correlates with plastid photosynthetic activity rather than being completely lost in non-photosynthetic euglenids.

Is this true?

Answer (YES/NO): NO